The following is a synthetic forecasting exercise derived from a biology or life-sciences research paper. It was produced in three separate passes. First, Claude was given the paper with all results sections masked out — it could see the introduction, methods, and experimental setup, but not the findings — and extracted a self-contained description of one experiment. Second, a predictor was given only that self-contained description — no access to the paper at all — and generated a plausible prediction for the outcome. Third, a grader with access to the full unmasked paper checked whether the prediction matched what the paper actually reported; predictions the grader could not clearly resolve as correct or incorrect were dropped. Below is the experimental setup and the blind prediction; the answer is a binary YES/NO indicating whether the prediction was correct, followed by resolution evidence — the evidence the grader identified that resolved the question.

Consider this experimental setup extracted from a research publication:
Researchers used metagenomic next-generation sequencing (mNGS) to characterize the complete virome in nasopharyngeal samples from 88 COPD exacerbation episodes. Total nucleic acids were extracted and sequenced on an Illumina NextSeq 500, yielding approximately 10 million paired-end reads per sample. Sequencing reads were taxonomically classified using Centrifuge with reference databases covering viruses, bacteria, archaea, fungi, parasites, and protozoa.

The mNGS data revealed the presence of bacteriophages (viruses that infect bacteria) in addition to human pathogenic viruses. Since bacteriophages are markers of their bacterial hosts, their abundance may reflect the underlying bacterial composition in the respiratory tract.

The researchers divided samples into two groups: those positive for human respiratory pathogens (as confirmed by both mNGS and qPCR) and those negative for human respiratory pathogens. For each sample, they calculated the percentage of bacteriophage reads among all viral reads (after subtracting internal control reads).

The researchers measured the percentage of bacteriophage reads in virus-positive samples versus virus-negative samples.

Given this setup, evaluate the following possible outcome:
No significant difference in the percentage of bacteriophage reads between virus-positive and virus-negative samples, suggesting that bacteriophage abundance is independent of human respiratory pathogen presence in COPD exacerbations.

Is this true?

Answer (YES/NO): NO